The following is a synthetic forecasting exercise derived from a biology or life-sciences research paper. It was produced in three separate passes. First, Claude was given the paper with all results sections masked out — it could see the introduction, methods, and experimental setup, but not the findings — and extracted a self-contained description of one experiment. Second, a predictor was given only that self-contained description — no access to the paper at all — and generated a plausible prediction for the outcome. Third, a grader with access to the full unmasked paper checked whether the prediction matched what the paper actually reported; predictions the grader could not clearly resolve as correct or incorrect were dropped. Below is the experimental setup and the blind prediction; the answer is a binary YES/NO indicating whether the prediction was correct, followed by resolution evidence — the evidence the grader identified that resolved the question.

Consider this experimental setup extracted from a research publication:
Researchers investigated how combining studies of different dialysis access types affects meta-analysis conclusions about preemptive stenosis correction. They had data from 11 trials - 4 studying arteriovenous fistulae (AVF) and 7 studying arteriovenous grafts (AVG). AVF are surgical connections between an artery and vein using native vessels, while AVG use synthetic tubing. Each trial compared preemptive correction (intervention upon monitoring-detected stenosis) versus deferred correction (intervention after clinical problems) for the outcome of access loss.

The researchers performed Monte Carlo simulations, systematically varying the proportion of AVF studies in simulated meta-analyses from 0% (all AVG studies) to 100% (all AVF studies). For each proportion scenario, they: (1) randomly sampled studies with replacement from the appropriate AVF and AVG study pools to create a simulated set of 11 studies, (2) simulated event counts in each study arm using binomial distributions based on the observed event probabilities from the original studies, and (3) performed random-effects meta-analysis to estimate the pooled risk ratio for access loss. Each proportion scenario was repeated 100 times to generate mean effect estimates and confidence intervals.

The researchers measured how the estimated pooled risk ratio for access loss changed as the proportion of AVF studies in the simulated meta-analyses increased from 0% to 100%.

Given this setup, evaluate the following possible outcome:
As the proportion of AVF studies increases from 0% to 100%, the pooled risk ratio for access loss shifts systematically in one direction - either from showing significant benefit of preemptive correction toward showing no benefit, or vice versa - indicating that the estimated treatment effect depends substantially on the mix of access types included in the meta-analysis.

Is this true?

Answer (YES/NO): YES